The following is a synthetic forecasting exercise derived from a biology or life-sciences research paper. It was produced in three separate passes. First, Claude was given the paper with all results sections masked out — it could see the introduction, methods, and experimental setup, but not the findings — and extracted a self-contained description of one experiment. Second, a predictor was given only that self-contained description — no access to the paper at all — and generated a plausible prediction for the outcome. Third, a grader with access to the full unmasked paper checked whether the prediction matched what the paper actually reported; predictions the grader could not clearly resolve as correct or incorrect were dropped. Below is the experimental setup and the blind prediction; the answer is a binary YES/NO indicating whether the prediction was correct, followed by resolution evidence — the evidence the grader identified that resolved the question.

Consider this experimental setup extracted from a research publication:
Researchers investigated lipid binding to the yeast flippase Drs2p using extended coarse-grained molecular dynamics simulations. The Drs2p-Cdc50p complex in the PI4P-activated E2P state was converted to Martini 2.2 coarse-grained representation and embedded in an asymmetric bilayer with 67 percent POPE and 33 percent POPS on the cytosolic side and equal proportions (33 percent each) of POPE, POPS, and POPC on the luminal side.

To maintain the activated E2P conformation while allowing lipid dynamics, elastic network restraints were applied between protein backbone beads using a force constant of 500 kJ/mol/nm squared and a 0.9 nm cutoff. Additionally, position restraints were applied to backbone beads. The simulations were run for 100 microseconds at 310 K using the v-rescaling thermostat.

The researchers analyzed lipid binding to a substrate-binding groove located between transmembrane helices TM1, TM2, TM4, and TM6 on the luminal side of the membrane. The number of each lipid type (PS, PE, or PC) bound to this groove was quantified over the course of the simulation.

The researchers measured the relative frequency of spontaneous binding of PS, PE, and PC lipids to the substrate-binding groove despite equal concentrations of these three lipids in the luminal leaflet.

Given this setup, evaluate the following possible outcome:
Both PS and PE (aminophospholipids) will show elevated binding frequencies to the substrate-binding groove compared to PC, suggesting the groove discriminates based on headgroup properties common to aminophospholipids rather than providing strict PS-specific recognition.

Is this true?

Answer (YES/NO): NO